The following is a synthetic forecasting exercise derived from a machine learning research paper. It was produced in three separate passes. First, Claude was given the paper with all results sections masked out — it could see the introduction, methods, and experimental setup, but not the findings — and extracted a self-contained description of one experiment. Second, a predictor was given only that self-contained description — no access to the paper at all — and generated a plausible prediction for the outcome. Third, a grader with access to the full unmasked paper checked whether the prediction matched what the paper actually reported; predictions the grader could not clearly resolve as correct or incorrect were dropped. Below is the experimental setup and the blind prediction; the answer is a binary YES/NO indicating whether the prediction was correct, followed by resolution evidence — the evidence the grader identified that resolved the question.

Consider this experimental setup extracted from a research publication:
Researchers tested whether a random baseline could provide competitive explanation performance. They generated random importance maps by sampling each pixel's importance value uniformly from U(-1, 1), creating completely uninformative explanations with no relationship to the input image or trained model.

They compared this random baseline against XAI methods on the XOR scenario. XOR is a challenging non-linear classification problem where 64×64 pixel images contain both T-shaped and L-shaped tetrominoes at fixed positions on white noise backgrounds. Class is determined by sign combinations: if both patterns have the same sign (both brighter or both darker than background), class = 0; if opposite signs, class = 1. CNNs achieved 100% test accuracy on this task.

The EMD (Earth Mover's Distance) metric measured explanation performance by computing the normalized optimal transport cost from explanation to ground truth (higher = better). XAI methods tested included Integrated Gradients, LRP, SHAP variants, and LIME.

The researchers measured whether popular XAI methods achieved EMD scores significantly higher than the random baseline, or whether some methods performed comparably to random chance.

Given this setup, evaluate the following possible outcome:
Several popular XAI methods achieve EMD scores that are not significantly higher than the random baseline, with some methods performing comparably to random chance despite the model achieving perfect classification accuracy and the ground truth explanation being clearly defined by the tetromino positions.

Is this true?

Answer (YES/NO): YES